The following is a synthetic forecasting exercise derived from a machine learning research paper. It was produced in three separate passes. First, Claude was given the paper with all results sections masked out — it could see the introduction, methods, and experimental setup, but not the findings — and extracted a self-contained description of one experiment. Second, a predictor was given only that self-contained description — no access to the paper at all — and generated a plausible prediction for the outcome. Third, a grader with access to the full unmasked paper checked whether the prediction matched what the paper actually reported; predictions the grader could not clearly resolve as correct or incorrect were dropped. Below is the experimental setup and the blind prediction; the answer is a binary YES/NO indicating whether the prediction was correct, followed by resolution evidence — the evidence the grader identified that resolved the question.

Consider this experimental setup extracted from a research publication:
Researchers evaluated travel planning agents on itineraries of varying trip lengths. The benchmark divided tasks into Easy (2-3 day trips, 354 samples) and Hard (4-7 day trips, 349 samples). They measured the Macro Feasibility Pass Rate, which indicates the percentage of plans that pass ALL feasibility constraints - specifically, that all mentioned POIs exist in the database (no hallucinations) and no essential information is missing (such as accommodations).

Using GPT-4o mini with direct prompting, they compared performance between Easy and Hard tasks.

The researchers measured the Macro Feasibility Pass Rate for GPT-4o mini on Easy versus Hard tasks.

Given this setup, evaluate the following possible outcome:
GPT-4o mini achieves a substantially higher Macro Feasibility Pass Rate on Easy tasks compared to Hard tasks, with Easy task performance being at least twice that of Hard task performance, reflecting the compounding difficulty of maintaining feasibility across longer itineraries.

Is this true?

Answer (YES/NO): NO